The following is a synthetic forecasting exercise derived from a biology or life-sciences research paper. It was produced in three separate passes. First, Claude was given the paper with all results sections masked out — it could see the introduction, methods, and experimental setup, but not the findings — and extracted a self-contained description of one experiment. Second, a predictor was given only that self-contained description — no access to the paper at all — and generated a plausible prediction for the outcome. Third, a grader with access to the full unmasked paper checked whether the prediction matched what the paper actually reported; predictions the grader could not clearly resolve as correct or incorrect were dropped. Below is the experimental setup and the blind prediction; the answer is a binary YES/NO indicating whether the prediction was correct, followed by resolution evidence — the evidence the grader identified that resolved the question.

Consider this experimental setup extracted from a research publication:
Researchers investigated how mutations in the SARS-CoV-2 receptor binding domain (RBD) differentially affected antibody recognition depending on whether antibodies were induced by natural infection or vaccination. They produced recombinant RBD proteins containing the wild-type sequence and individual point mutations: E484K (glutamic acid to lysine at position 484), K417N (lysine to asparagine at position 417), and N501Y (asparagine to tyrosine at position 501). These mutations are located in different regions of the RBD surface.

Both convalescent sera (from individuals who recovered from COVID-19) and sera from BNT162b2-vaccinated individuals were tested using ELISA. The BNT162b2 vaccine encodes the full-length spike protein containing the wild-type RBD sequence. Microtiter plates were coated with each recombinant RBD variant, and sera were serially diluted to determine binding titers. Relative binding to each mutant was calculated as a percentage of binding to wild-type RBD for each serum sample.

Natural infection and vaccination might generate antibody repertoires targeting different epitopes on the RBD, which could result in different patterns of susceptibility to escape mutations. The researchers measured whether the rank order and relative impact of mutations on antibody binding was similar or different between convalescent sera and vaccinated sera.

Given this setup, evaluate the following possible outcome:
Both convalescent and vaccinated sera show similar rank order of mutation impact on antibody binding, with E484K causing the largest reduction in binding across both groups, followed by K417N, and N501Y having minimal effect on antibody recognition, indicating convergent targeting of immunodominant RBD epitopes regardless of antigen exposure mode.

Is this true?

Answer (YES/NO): NO